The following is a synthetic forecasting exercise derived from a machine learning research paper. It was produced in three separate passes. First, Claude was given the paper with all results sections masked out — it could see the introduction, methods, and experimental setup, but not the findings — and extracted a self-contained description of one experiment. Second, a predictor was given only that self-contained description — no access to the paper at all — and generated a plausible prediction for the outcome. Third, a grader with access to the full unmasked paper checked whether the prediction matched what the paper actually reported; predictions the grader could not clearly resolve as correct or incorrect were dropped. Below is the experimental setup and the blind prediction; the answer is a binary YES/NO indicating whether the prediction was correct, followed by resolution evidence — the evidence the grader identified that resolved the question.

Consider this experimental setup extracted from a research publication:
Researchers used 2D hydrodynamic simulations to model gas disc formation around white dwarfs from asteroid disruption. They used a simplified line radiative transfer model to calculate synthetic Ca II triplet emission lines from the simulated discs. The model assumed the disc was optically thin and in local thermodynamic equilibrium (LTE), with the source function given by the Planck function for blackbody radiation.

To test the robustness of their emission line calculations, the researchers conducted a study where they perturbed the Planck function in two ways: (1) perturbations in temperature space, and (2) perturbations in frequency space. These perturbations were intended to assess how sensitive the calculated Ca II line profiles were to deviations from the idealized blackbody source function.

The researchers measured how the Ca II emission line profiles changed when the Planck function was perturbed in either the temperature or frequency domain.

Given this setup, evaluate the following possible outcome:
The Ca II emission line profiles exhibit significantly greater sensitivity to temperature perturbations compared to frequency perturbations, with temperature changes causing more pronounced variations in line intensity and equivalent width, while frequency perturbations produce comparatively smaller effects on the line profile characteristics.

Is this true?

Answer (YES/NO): NO